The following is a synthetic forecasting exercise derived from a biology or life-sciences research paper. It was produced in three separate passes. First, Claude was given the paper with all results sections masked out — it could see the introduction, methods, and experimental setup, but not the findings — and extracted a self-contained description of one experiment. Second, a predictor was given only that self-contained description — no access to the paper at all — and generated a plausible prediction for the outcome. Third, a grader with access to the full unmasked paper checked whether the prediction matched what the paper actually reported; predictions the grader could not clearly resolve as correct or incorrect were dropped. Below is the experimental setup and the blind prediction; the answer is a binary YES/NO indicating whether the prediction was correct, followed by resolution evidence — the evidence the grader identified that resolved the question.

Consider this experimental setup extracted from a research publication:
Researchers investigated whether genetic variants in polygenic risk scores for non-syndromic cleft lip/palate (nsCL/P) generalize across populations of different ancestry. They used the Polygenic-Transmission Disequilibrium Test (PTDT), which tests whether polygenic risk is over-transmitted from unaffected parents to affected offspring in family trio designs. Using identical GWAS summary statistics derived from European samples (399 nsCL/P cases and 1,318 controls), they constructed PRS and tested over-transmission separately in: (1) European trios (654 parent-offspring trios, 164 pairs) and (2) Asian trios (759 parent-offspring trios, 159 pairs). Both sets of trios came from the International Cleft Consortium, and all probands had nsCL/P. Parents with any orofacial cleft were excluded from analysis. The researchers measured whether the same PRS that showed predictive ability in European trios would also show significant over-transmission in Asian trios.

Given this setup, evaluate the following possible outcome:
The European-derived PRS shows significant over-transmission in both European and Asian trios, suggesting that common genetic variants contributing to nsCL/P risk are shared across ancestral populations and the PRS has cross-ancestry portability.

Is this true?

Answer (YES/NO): YES